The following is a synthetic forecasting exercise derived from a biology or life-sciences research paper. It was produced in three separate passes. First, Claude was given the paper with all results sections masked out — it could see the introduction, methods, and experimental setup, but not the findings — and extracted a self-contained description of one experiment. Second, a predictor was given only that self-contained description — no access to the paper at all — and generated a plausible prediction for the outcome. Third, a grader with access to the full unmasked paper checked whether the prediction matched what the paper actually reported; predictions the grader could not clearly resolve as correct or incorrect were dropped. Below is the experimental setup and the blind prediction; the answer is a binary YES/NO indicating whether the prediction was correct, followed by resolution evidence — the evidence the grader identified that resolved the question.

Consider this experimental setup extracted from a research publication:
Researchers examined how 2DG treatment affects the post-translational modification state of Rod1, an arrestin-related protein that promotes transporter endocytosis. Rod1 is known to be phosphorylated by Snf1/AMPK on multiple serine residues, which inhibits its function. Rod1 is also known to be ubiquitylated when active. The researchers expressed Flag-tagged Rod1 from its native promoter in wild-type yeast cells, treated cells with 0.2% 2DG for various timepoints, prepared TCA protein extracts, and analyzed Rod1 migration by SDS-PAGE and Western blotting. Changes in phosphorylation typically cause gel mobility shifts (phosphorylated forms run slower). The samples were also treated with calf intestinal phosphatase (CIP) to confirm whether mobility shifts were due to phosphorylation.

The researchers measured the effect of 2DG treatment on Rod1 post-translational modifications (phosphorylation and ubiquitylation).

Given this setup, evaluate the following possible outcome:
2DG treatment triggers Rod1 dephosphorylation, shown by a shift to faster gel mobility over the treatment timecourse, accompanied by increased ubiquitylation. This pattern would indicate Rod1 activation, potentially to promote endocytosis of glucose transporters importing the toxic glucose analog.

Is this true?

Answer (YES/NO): YES